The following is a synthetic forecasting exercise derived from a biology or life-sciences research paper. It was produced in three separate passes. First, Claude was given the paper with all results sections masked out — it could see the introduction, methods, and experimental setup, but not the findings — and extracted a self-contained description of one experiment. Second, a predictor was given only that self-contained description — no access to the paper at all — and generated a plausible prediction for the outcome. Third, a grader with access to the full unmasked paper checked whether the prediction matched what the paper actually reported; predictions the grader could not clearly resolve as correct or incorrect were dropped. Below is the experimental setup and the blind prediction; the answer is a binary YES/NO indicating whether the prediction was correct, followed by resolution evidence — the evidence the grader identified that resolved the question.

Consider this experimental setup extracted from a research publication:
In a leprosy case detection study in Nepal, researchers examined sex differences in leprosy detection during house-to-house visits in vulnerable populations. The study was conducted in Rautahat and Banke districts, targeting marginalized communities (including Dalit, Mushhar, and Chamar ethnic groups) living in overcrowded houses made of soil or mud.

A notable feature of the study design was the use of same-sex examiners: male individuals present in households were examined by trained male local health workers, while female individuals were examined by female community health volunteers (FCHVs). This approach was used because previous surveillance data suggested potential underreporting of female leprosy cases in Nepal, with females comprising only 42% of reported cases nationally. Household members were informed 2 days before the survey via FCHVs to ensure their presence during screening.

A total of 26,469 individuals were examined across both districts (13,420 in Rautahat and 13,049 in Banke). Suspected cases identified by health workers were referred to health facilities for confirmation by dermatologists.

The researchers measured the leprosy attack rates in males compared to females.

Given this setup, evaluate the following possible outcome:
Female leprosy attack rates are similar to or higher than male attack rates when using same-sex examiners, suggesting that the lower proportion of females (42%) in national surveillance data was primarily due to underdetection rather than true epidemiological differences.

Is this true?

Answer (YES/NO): YES